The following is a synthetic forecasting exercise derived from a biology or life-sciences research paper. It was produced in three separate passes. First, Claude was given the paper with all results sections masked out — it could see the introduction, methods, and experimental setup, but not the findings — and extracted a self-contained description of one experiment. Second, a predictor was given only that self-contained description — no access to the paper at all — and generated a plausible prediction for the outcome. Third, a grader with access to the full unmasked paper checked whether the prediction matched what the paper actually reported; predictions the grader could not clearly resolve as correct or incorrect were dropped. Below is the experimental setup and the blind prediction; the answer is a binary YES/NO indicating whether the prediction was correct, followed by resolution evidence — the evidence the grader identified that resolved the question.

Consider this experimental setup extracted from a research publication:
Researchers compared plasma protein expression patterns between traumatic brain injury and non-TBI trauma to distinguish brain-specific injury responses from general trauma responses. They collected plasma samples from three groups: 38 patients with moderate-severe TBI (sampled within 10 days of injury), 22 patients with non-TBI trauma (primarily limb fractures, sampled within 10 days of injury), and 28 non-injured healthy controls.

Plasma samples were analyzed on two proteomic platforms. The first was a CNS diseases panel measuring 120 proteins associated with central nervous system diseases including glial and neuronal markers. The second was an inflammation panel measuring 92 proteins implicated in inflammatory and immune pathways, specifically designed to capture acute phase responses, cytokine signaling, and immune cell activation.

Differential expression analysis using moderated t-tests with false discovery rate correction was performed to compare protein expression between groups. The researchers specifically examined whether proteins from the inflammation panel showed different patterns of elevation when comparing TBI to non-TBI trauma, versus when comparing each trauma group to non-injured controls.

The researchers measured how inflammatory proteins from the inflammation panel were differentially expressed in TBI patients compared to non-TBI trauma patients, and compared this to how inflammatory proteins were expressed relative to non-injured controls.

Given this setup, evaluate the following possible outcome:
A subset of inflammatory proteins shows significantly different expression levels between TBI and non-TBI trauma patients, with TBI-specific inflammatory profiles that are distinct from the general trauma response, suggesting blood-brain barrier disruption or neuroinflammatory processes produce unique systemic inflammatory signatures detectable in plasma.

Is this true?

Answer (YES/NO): YES